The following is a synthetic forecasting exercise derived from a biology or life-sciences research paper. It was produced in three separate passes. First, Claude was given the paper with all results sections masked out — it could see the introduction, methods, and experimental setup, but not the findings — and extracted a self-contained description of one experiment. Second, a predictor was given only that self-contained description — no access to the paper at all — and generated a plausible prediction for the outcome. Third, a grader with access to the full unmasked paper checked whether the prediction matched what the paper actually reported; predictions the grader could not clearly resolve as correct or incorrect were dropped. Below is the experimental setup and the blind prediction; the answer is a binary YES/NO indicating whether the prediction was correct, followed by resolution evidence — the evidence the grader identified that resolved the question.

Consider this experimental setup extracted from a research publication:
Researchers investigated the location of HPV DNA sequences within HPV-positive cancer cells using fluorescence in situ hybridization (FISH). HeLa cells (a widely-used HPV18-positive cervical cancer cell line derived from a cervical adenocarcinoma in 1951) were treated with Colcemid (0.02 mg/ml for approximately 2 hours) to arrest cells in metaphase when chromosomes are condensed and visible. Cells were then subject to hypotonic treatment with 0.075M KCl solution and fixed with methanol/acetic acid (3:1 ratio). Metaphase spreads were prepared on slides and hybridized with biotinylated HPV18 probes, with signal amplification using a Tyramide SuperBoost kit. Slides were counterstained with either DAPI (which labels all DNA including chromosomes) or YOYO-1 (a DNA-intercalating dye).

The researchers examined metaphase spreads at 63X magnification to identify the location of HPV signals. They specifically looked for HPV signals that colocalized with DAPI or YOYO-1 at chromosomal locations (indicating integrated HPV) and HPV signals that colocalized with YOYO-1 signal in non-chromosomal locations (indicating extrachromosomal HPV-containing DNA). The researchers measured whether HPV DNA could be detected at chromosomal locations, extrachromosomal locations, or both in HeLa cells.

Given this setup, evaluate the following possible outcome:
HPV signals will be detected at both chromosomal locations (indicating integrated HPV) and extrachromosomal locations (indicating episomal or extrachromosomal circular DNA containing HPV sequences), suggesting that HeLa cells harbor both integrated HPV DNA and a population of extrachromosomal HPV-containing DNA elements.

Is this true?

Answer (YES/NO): YES